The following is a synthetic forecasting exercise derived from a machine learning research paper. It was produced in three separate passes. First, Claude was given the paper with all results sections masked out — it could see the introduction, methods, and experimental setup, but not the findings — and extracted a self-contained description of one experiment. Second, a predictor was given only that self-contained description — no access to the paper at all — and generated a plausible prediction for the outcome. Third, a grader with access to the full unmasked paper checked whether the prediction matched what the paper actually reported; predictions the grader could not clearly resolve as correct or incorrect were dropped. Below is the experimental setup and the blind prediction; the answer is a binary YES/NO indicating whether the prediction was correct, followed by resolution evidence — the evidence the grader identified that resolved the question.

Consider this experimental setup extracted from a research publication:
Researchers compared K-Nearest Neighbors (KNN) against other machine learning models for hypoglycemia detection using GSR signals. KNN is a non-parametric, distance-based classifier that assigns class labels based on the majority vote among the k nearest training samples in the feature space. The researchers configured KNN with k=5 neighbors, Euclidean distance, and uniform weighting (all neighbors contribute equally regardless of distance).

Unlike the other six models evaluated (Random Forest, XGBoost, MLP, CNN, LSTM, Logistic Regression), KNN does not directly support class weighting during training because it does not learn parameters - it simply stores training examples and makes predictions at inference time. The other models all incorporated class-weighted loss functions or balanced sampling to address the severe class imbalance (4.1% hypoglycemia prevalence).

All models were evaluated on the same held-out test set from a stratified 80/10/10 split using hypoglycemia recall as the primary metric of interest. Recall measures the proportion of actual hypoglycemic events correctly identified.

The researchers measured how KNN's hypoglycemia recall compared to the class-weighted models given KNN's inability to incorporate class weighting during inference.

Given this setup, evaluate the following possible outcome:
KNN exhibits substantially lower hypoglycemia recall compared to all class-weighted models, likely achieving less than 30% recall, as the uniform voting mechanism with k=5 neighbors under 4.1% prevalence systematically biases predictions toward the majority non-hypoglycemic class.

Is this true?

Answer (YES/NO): NO